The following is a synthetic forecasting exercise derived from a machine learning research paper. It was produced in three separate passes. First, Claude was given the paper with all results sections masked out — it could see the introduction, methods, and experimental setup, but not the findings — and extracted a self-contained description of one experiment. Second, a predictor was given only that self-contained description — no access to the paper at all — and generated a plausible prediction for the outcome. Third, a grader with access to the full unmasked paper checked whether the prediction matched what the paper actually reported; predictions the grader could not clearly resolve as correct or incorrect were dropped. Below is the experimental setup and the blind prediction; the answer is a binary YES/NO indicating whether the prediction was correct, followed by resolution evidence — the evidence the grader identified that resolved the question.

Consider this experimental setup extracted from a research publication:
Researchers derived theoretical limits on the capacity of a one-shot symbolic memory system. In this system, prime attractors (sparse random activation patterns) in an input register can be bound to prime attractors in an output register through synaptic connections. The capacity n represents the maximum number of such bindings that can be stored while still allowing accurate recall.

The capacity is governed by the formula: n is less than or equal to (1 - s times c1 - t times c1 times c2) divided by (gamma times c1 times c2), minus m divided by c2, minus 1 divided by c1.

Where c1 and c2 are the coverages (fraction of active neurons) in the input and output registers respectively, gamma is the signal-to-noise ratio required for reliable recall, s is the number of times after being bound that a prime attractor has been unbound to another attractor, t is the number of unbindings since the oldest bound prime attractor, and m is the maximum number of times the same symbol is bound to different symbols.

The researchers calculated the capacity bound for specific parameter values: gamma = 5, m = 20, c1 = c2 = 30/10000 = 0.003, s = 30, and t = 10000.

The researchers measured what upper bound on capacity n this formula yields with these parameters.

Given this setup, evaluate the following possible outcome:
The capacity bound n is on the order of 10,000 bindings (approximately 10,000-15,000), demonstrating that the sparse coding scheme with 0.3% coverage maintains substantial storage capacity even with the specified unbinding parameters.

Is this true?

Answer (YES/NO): YES